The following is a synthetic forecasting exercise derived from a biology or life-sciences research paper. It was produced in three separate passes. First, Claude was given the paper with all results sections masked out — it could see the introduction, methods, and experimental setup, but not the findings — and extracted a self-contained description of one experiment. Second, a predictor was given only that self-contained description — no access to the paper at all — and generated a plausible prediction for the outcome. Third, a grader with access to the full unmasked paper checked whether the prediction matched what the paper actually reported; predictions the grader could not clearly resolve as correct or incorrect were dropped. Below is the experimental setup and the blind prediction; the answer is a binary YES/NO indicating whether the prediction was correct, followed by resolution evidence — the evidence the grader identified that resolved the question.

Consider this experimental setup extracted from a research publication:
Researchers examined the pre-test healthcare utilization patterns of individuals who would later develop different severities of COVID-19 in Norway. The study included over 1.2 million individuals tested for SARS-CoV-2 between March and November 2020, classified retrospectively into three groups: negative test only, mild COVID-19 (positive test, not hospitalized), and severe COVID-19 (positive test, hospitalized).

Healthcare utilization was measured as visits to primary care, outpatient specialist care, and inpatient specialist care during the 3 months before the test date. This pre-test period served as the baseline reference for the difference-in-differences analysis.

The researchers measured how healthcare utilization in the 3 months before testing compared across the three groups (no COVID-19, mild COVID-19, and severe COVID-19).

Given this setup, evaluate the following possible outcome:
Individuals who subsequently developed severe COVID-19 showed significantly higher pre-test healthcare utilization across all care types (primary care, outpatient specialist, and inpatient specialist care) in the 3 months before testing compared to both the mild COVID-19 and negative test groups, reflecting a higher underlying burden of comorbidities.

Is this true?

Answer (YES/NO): YES